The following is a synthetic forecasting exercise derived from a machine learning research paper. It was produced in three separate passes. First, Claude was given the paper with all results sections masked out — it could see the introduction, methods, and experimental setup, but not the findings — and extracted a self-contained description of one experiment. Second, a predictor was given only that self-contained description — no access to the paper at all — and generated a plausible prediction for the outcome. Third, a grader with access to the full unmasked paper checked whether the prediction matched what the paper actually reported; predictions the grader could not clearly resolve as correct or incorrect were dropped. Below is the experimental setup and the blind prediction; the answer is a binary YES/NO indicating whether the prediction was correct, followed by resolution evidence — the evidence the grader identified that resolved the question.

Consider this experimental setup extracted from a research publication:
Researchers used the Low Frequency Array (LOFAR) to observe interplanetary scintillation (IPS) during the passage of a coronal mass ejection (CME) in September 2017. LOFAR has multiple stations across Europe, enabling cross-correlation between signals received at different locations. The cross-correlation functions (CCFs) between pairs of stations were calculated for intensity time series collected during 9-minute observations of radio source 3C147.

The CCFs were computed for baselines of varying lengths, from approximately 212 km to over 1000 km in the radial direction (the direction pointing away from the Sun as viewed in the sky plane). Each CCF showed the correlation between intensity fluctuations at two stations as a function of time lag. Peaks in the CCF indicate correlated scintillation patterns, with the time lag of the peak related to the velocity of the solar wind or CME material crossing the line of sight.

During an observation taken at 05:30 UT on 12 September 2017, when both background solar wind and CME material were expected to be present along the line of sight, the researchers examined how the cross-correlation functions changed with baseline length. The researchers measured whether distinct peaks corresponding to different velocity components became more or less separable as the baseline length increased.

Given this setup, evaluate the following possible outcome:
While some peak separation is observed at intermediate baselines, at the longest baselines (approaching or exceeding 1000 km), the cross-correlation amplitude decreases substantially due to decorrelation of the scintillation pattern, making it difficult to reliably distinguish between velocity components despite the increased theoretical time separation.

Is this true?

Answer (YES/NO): NO